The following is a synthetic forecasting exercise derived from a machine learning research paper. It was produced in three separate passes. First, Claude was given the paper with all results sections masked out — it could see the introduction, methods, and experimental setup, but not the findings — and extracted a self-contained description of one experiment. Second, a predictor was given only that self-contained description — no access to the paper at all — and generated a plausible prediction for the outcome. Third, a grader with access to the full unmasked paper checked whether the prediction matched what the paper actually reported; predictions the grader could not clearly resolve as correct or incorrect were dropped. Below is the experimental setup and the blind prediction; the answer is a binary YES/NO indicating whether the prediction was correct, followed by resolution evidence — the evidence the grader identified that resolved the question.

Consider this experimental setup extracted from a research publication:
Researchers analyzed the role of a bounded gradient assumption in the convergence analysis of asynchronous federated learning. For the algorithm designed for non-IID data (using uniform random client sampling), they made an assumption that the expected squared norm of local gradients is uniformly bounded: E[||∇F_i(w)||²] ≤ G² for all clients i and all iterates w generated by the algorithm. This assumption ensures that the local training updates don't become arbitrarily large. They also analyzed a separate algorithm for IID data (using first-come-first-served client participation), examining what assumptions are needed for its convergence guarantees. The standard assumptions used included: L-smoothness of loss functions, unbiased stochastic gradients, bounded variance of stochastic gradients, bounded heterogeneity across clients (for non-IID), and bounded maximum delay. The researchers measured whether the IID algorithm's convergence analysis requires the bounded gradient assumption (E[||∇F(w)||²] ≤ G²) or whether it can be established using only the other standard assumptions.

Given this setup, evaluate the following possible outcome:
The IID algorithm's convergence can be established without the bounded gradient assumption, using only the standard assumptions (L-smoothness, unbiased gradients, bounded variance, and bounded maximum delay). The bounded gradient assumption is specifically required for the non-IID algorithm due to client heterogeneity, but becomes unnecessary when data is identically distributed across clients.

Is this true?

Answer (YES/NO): YES